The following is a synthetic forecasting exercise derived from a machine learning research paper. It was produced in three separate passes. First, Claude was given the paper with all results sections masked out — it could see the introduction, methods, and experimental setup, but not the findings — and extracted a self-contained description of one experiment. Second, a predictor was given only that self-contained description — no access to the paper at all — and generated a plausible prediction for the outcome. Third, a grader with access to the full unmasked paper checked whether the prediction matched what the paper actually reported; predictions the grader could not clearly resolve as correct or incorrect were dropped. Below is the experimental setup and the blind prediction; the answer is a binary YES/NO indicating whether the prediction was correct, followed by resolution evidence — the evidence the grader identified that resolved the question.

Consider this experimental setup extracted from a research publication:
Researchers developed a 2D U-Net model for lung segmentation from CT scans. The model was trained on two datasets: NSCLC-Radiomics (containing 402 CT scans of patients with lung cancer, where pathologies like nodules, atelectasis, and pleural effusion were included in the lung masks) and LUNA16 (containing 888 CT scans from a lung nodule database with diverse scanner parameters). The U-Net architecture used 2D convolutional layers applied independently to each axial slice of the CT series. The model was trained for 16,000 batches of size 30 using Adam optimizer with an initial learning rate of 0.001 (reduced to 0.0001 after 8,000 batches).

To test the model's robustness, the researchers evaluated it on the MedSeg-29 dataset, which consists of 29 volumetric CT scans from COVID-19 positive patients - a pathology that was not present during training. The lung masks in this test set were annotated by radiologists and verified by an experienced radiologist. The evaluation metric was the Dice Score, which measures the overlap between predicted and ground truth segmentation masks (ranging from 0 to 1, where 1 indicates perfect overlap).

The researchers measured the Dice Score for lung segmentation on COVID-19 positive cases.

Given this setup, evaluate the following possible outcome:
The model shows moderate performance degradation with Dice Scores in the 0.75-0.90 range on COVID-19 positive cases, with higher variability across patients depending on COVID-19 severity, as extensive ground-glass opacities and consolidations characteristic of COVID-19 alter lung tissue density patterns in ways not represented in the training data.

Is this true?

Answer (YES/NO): NO